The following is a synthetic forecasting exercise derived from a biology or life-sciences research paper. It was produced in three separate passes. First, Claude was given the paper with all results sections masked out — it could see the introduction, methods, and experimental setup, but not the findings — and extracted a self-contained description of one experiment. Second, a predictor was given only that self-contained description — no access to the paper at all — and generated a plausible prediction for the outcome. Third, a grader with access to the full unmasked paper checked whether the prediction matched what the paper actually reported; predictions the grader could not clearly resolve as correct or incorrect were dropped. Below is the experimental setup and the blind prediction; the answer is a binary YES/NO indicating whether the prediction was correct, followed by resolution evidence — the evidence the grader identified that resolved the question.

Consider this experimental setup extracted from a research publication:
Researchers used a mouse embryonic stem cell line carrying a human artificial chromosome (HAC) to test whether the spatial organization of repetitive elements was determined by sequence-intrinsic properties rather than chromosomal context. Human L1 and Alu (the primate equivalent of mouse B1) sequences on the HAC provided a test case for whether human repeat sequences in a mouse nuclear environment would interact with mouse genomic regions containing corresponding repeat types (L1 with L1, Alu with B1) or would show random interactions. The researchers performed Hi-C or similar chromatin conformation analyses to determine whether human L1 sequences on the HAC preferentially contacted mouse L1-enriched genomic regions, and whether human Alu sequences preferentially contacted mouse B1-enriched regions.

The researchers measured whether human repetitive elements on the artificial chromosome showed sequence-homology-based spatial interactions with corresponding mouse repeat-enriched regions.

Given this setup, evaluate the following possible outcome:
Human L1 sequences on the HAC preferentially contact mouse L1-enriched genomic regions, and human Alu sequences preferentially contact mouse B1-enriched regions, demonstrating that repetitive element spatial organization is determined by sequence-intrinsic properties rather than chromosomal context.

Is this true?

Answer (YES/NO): YES